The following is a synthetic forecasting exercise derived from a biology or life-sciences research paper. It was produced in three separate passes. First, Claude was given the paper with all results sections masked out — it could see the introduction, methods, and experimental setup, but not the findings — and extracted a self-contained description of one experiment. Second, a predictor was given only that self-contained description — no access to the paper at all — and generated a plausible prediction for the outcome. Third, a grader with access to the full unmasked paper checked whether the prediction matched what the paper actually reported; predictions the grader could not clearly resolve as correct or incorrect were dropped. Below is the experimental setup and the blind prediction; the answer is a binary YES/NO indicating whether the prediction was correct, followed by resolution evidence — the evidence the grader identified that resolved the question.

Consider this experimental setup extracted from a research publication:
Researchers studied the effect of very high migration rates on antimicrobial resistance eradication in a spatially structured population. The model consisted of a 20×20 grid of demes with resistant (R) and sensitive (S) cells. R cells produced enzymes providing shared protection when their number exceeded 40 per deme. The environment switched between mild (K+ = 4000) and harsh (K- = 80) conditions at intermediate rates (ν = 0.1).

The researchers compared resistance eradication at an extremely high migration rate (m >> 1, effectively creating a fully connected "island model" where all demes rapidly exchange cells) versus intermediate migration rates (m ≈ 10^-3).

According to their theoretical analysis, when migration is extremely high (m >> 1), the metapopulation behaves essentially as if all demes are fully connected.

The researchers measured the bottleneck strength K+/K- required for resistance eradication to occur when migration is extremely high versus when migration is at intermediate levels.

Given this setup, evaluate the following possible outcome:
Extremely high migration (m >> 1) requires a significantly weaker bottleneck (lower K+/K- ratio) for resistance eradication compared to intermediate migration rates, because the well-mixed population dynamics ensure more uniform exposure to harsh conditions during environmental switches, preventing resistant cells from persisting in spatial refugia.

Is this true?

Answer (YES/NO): NO